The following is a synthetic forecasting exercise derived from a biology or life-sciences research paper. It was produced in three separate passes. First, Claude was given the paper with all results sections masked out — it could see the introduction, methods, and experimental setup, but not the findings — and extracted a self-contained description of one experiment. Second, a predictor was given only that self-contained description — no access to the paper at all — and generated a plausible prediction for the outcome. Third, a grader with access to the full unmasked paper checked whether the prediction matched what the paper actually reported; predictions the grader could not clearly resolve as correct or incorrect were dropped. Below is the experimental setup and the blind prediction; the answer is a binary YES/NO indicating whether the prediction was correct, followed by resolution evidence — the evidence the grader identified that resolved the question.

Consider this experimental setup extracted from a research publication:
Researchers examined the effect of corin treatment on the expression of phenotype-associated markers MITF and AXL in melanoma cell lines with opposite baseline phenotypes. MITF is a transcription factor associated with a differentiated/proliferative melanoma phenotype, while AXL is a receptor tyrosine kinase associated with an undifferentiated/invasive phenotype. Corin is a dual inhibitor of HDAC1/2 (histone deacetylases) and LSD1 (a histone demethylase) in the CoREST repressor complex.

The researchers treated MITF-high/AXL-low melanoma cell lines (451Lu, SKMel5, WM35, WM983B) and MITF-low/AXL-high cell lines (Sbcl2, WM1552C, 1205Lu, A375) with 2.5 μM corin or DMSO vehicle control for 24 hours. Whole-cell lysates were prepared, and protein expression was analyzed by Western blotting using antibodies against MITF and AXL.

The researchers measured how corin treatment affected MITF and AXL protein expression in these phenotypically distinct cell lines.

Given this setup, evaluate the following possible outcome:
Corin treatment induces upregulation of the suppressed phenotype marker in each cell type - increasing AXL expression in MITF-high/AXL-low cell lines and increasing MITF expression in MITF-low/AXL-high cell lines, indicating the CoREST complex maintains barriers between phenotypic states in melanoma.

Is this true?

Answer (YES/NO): NO